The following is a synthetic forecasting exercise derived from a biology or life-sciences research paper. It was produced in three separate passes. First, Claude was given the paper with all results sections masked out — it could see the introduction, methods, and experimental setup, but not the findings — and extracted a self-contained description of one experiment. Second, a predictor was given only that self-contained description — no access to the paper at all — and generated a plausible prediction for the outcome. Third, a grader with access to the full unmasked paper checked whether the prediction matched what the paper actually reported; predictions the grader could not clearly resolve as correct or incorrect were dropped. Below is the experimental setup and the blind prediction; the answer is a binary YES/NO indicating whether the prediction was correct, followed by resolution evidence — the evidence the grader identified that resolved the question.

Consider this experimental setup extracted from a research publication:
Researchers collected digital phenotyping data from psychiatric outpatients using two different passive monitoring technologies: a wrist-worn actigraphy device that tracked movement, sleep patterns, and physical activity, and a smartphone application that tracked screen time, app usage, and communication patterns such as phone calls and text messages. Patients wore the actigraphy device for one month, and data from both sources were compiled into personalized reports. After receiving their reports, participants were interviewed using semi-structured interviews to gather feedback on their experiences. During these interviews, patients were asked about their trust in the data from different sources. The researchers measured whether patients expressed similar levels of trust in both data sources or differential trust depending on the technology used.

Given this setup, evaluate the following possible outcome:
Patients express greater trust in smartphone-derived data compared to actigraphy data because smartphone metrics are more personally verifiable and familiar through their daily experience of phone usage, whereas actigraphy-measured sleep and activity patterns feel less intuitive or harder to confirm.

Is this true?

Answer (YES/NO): YES